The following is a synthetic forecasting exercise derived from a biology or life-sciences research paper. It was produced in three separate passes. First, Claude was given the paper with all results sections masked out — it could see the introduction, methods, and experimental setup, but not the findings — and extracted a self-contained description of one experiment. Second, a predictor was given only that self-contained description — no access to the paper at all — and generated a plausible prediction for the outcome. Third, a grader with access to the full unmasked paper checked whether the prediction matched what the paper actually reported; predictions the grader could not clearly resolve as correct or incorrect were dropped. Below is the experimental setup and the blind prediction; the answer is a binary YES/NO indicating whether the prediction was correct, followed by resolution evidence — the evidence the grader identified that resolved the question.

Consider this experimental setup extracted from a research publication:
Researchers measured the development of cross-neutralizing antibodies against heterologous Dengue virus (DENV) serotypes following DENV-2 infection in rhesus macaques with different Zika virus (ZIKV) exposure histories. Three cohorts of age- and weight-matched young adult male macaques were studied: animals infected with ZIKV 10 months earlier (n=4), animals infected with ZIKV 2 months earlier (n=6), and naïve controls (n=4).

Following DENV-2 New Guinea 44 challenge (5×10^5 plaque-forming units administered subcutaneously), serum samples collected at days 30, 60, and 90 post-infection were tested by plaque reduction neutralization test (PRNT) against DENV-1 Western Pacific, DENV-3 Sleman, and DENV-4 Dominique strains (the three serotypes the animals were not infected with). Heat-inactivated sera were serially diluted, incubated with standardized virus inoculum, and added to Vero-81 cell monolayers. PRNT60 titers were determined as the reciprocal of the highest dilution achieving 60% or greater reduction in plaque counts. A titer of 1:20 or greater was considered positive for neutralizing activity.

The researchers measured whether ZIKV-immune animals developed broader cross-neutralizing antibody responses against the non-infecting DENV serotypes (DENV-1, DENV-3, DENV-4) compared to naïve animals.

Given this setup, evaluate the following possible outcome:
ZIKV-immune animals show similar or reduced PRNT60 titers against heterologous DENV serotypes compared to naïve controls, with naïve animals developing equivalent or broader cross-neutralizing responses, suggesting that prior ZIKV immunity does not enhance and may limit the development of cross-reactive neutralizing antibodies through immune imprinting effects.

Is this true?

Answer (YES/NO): NO